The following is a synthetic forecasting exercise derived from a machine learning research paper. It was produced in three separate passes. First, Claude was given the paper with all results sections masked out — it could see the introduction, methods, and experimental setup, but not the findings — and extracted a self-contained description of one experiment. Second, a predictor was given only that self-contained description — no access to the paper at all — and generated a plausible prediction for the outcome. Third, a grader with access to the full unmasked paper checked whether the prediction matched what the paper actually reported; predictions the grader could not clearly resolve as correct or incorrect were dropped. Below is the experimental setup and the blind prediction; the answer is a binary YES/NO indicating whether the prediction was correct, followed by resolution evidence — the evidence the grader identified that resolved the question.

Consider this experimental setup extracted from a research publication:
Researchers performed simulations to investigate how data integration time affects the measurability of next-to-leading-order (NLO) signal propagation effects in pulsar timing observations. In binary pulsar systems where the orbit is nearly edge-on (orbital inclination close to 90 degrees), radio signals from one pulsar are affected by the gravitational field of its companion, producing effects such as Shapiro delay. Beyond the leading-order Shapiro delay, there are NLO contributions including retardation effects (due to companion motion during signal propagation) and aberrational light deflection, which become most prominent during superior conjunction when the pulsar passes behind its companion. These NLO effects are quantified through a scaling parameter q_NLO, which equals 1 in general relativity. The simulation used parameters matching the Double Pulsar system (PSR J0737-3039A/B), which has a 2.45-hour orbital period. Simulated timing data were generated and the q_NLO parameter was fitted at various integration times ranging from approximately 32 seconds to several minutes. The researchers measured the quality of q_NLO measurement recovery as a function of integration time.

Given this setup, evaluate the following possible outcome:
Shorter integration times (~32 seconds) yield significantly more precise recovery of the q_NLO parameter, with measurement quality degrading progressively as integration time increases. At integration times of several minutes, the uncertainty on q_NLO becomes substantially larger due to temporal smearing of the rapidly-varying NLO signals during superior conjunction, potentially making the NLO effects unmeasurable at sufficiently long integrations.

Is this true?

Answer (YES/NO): YES